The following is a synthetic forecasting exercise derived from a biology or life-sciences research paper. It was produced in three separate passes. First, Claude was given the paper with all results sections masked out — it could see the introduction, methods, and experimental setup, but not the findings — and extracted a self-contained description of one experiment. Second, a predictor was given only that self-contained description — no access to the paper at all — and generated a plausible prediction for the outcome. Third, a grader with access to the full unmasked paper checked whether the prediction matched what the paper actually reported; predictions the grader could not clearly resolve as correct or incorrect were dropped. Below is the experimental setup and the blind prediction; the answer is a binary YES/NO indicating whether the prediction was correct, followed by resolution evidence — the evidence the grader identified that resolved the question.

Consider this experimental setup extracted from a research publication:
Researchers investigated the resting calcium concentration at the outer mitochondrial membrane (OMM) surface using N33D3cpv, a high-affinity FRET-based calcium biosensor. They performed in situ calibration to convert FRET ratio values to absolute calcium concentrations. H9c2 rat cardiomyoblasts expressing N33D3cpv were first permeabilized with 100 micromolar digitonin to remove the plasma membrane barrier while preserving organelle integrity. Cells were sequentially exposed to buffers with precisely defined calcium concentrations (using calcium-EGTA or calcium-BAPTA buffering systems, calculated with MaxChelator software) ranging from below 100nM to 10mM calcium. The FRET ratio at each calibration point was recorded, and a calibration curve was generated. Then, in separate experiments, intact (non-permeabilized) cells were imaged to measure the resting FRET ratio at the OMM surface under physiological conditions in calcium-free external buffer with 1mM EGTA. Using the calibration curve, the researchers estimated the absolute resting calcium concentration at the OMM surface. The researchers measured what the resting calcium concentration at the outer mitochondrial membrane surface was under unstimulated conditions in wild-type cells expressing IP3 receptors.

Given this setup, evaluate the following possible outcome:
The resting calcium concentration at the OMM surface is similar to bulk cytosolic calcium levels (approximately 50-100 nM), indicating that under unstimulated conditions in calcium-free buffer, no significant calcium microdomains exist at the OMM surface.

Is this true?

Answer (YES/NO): NO